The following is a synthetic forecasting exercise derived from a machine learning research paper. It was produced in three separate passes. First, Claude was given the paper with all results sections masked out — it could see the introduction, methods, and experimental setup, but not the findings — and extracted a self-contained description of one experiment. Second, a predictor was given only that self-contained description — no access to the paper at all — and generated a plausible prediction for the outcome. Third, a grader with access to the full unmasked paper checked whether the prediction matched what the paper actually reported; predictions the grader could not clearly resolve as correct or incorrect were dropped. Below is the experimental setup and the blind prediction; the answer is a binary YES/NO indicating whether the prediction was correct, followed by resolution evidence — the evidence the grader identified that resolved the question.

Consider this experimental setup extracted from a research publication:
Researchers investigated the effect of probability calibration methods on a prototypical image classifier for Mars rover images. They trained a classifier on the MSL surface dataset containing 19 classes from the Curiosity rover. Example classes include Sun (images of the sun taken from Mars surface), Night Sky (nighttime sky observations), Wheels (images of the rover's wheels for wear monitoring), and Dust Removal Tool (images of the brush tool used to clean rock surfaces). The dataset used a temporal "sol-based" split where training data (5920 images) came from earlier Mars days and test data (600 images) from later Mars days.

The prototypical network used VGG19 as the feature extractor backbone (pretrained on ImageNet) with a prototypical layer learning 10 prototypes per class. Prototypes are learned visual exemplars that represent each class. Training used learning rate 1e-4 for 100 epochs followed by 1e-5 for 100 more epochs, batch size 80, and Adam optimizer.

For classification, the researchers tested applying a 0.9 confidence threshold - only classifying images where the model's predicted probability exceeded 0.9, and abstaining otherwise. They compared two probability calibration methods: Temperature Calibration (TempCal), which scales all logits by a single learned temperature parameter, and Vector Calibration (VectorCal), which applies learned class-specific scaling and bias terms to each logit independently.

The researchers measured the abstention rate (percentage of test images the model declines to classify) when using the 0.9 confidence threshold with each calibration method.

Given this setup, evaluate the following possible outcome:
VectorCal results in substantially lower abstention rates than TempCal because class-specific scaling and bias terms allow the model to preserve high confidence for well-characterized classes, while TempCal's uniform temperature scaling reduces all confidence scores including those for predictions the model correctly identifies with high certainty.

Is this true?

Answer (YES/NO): YES